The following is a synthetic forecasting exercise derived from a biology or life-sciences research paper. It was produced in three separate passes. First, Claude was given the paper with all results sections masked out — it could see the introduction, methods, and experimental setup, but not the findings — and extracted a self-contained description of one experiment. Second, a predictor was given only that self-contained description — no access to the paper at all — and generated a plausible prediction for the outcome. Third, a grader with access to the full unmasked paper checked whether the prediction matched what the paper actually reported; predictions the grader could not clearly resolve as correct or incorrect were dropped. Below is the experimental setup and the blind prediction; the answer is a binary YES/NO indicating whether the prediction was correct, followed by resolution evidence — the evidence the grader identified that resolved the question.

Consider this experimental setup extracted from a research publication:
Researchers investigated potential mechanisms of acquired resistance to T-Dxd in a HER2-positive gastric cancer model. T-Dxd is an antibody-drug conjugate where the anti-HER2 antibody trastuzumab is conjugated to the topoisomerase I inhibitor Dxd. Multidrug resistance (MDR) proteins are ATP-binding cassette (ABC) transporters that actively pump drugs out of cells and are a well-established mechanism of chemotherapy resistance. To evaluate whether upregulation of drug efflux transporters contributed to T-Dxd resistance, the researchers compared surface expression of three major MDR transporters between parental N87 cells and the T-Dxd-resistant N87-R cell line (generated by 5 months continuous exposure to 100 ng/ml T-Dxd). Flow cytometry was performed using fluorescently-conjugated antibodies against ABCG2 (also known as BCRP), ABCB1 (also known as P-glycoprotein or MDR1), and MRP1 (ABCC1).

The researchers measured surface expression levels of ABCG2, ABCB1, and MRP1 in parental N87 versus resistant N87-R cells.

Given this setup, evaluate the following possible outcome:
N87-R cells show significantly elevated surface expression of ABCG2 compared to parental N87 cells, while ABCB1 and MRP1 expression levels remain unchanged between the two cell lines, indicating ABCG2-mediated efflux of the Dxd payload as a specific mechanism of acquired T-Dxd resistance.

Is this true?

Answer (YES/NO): NO